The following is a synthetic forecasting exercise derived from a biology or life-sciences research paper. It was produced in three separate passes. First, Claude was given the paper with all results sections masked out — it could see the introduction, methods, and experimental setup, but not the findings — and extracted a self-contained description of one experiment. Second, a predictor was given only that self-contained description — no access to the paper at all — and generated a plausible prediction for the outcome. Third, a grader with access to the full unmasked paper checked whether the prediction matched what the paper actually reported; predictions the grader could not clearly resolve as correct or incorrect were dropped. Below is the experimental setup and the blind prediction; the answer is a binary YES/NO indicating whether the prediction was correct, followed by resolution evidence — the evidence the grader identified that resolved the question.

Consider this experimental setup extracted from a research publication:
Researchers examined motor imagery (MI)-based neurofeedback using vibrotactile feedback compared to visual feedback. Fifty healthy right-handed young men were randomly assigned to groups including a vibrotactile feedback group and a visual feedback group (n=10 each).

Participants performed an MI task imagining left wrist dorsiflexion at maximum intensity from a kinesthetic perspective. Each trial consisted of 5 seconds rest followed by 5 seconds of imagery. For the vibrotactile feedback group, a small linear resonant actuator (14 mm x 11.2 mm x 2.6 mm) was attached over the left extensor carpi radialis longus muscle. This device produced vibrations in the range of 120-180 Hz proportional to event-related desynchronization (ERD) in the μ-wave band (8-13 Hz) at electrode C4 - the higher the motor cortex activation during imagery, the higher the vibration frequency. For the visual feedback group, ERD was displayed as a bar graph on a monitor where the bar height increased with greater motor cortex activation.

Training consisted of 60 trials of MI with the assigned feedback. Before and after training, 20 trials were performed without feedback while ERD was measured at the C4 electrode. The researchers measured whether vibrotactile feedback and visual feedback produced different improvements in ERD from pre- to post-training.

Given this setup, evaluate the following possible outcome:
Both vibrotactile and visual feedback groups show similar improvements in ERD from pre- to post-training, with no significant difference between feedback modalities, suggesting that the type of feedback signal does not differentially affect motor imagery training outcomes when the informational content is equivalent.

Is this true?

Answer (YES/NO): YES